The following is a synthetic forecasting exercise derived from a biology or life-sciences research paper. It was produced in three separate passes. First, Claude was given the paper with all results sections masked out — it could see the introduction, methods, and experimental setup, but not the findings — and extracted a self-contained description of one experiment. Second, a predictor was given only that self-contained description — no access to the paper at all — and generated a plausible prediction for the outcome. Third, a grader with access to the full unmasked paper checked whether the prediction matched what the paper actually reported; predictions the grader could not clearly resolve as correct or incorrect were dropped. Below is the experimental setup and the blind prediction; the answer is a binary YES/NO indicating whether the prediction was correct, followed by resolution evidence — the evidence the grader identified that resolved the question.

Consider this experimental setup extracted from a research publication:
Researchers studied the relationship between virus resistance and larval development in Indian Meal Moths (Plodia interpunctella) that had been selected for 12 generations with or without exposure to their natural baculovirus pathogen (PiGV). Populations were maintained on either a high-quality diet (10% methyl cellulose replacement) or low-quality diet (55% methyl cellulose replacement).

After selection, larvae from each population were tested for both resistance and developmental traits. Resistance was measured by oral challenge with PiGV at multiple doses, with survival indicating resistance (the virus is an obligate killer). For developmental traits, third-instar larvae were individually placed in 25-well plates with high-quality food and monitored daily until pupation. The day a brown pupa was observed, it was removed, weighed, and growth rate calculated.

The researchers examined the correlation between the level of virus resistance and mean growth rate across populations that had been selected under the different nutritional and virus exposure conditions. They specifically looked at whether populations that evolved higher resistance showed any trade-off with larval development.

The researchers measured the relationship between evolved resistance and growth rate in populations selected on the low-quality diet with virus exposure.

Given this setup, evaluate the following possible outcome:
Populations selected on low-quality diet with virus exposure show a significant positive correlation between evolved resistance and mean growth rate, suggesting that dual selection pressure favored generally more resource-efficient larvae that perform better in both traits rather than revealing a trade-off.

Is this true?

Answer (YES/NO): NO